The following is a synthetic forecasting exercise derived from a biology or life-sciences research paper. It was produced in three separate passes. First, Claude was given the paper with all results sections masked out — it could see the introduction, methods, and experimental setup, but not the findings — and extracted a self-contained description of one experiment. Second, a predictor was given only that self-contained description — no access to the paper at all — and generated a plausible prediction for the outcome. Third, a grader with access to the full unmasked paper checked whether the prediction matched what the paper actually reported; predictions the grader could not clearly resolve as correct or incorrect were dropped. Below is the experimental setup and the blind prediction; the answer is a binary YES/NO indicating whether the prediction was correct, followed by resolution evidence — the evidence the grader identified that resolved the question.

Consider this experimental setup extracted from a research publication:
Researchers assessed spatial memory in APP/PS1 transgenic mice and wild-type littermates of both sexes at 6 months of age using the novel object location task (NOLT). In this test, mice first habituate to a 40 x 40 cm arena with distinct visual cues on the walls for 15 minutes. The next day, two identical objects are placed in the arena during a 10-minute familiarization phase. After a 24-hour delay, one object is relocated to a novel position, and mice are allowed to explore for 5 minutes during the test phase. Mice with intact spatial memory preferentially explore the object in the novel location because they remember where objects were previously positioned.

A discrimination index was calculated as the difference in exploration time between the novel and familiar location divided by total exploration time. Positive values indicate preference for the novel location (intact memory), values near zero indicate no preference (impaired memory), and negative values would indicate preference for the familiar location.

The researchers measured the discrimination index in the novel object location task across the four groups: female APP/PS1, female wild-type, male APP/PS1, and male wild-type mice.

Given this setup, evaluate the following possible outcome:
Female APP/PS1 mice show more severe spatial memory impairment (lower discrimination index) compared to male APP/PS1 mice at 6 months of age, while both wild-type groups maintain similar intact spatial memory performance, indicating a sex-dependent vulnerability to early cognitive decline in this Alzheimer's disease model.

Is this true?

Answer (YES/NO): NO